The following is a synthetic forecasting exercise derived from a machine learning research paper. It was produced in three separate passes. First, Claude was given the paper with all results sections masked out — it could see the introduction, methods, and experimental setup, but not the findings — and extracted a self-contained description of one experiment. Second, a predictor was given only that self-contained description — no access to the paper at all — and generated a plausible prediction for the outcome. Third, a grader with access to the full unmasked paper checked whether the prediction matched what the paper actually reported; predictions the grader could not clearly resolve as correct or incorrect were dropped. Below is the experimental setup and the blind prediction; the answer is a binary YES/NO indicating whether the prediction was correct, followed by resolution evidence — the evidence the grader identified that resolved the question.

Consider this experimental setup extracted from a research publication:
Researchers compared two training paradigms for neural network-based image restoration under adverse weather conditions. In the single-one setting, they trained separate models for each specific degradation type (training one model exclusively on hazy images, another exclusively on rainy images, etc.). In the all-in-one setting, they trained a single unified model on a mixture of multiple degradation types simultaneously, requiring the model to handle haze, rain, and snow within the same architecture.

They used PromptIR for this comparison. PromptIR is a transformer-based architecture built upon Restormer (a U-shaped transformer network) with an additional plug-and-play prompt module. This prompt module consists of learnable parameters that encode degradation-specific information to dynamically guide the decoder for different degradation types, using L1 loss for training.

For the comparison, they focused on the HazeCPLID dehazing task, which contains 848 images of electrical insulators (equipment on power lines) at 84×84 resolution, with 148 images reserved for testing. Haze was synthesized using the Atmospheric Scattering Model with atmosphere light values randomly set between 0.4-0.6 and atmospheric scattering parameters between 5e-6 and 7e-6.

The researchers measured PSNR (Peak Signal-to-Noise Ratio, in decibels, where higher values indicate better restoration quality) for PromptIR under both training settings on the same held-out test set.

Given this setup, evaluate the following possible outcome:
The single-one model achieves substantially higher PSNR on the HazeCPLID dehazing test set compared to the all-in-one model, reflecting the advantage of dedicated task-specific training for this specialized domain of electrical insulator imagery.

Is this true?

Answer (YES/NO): YES